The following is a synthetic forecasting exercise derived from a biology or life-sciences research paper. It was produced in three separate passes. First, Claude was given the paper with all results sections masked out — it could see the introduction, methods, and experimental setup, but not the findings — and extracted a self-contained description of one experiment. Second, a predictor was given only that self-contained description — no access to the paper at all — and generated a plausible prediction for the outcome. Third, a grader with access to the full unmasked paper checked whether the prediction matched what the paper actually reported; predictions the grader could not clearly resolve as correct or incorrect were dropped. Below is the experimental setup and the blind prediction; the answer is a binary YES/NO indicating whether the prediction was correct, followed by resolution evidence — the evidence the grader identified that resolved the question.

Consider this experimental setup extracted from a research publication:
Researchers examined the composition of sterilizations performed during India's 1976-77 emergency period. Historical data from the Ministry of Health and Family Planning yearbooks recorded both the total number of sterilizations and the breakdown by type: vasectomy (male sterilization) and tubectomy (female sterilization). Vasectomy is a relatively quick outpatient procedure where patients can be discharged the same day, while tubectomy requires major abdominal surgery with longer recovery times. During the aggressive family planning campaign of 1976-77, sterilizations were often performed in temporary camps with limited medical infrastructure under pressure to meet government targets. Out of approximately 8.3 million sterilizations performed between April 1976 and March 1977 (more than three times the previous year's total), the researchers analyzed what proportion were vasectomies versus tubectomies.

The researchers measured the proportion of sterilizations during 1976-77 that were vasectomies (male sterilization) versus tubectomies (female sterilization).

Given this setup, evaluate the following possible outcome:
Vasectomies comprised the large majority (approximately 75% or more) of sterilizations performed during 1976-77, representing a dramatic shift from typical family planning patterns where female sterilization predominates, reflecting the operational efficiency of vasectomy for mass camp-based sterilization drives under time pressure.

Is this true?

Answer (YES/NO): YES